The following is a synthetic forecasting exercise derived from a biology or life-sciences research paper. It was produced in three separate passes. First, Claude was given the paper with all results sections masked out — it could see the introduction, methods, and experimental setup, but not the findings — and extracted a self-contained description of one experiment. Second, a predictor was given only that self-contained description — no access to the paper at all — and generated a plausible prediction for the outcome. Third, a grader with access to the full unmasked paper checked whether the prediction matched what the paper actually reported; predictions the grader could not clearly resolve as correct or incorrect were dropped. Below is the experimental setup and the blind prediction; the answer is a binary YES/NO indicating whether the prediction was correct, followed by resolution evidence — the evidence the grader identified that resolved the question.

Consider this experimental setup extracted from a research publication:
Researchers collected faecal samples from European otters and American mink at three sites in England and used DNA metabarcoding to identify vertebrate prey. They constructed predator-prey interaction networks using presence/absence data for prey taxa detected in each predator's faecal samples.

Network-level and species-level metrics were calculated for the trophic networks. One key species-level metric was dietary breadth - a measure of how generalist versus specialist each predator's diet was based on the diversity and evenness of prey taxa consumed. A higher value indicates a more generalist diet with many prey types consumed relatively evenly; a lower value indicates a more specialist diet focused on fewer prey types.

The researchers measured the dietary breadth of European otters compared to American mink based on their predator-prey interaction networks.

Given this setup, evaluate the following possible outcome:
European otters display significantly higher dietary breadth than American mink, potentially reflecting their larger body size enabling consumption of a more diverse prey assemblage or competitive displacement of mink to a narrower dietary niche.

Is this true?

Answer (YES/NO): YES